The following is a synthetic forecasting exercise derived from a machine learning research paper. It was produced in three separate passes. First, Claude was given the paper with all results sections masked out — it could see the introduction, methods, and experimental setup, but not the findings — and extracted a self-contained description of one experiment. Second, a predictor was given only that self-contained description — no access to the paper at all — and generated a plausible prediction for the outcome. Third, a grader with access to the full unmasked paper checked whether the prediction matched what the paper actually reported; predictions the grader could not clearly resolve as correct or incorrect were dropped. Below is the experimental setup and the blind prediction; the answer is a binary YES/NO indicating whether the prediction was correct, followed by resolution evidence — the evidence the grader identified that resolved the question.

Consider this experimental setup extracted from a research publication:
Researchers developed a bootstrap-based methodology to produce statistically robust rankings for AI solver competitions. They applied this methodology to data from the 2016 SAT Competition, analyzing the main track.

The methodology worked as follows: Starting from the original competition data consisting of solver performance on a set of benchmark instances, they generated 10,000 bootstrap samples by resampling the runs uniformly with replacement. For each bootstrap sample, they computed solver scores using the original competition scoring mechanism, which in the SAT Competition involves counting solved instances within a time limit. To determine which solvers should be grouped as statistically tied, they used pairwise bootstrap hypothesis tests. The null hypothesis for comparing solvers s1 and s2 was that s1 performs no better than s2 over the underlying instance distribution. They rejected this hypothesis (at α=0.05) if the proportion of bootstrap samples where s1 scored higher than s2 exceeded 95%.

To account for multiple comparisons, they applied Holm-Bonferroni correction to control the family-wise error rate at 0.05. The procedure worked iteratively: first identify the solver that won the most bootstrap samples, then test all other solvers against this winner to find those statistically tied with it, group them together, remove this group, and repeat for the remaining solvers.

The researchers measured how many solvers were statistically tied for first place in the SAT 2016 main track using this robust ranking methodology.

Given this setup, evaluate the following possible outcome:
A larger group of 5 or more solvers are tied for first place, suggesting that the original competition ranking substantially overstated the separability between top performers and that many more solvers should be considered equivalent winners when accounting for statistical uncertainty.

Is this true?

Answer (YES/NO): YES